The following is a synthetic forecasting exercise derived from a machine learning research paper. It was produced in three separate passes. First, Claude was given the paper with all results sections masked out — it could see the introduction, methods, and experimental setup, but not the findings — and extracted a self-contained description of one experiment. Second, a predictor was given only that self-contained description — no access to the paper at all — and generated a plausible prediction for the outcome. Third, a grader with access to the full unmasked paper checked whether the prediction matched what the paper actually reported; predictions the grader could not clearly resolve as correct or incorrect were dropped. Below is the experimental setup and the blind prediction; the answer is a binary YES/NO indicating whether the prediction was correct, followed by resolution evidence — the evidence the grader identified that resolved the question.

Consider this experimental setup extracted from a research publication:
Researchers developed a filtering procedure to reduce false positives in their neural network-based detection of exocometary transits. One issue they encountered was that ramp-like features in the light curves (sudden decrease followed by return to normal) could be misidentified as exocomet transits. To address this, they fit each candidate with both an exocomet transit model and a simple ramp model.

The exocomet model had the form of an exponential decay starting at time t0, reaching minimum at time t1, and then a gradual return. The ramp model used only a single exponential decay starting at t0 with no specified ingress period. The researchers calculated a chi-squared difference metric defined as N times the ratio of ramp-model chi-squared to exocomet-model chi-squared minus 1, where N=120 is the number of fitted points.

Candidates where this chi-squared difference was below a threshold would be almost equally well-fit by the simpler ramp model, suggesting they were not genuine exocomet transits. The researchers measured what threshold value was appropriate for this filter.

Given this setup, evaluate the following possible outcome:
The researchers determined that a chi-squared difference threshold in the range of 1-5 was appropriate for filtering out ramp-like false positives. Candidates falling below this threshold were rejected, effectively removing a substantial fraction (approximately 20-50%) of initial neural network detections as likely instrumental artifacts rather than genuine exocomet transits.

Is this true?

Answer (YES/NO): NO